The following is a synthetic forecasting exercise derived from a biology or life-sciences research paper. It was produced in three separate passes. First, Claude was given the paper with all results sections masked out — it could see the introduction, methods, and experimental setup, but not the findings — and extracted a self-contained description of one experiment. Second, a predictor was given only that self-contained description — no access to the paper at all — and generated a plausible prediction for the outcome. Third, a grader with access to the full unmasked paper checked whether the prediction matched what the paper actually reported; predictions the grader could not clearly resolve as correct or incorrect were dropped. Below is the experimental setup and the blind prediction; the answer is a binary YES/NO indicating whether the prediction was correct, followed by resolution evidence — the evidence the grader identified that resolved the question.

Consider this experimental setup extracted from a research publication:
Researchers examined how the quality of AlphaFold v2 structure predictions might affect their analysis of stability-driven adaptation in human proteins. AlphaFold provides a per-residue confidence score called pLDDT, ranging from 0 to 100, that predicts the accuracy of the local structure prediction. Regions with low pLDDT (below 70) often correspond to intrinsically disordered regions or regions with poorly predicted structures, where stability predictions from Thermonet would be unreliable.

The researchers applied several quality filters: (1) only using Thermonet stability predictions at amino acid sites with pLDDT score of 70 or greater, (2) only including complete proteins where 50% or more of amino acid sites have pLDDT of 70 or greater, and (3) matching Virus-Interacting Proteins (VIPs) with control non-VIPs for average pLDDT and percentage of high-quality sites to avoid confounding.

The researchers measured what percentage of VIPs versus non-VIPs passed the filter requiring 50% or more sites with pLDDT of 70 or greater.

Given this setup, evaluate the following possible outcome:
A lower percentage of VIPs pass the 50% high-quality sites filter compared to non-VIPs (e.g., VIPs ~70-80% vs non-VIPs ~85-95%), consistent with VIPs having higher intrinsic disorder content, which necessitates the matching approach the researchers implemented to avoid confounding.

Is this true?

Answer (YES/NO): NO